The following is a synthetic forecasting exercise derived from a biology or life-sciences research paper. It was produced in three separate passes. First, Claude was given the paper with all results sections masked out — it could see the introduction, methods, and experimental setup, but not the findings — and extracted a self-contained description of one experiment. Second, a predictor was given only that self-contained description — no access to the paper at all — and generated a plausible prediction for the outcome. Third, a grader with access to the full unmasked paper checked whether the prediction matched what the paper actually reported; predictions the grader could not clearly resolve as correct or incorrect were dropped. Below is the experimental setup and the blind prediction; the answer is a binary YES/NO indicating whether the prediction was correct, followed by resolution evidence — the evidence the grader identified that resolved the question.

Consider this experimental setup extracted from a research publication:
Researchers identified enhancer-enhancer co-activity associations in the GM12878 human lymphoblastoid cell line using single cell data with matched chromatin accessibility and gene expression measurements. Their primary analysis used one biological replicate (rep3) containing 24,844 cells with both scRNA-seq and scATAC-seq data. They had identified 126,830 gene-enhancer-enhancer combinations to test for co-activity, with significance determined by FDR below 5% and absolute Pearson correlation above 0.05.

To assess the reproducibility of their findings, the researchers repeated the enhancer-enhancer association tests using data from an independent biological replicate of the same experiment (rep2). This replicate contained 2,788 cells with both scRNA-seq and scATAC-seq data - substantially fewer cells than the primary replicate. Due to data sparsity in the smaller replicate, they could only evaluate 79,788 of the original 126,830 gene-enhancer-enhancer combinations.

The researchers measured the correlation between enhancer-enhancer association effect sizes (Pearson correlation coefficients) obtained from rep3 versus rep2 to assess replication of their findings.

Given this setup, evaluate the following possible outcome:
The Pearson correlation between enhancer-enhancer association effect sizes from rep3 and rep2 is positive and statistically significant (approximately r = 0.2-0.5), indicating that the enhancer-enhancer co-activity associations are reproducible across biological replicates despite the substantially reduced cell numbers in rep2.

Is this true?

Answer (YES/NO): NO